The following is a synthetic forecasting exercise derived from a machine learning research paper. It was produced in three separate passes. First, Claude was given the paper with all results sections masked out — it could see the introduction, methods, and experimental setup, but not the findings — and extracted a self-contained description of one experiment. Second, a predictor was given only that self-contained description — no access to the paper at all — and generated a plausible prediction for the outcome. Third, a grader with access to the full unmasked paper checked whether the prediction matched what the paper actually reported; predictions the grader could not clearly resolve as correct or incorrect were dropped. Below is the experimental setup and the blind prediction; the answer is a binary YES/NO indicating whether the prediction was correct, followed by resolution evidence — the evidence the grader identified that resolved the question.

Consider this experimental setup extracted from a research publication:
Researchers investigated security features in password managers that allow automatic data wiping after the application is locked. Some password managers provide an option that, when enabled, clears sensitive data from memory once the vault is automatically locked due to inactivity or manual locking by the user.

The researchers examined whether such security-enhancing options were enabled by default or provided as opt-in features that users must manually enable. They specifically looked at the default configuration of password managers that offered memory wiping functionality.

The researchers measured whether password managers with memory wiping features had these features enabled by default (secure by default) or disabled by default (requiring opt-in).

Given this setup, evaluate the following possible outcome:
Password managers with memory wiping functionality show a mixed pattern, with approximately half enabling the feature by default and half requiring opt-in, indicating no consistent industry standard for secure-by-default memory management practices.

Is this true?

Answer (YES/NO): NO